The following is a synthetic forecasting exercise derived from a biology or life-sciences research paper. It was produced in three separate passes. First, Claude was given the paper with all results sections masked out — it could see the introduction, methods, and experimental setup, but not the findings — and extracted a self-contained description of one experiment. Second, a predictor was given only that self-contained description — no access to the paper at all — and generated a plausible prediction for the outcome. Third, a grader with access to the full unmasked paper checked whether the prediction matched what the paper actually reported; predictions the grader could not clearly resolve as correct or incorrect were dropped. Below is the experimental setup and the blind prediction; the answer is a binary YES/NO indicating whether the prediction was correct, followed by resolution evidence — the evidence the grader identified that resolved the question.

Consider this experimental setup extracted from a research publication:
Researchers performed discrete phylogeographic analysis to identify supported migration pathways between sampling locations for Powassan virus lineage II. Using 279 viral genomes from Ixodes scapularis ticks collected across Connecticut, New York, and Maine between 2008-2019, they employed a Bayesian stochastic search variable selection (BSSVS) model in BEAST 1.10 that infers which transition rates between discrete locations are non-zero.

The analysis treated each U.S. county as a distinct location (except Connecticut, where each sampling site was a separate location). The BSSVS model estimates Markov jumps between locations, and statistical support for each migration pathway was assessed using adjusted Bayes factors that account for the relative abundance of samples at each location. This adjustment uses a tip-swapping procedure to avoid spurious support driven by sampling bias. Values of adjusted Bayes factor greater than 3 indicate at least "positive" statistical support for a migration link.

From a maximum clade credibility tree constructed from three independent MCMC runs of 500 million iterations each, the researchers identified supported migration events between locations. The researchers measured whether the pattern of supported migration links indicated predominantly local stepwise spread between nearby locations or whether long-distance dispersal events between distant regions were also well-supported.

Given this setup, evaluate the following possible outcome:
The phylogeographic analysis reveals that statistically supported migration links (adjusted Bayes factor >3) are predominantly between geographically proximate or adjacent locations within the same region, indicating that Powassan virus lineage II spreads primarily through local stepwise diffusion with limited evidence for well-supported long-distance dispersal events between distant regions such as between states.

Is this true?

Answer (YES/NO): NO